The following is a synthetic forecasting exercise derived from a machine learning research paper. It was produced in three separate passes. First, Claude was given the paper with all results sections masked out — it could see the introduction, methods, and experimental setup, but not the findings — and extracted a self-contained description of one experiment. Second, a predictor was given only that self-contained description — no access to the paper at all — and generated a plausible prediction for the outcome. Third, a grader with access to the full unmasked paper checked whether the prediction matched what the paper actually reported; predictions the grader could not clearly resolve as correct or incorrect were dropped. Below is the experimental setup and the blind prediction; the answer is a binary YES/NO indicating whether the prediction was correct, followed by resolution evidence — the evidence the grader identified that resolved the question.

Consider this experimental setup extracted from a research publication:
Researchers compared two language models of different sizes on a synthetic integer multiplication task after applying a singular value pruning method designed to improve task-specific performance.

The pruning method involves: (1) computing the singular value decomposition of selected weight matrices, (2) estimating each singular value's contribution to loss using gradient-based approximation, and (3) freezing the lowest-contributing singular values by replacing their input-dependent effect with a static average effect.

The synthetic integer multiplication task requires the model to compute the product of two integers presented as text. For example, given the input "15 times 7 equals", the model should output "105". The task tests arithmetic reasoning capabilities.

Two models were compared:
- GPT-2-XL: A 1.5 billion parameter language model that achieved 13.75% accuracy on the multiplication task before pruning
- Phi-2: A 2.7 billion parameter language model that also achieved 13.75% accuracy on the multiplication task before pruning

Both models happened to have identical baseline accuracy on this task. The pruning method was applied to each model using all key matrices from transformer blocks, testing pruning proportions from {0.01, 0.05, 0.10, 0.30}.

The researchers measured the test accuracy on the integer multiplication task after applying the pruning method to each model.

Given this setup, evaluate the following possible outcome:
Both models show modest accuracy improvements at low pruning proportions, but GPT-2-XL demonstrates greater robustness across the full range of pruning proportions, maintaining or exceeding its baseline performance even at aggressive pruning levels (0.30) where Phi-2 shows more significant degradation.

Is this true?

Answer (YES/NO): NO